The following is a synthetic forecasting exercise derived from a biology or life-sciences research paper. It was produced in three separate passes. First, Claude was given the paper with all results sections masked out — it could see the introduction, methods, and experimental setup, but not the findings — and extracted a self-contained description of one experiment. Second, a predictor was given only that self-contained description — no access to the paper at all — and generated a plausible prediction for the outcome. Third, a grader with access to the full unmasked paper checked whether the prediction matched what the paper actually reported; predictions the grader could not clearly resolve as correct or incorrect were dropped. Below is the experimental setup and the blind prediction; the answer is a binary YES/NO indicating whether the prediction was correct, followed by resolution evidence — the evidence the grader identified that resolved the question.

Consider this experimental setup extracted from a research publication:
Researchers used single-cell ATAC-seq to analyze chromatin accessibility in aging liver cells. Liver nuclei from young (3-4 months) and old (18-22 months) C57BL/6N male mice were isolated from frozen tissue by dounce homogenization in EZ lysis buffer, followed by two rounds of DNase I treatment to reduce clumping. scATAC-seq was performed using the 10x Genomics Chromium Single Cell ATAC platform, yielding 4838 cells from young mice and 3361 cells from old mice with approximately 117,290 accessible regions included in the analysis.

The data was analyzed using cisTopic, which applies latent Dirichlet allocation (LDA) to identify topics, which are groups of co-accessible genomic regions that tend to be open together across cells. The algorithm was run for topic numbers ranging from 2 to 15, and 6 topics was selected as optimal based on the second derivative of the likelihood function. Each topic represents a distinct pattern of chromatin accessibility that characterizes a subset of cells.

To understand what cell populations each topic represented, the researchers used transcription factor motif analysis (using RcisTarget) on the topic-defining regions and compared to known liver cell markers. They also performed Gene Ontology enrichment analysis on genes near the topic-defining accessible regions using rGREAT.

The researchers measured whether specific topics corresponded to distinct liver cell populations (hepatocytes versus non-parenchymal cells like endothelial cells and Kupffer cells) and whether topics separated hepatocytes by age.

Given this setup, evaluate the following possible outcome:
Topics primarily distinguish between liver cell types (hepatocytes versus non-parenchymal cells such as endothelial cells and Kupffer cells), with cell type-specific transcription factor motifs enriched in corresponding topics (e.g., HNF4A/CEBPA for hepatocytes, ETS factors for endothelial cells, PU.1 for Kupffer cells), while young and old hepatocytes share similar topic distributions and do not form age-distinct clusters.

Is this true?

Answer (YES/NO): NO